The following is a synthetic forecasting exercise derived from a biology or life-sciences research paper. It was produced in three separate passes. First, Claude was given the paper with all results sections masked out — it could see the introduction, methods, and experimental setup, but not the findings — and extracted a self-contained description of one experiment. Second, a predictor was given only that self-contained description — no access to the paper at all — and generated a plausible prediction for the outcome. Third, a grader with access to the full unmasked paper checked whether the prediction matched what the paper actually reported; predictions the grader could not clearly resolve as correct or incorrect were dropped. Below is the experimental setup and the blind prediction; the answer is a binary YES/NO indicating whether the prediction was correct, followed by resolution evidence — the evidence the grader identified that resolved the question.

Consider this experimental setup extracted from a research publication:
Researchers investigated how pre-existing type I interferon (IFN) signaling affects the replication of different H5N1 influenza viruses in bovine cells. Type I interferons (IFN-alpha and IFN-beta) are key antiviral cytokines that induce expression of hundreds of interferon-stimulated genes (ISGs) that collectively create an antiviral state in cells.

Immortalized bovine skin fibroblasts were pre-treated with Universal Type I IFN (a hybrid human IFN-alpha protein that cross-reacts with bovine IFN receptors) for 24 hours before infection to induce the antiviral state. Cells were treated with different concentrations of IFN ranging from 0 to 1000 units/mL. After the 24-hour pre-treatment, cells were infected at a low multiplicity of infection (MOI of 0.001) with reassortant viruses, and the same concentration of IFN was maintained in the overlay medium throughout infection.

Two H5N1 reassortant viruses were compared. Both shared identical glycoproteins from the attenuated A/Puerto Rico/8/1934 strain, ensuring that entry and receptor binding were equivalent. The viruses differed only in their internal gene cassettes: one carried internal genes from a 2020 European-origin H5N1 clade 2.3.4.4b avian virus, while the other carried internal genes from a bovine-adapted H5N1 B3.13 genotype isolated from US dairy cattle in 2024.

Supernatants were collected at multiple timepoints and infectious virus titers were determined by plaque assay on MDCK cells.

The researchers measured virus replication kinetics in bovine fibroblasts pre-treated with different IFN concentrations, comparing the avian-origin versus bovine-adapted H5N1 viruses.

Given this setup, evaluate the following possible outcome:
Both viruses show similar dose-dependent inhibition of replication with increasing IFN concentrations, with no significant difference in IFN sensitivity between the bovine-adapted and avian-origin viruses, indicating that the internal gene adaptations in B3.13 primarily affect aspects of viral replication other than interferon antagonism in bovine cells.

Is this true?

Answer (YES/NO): NO